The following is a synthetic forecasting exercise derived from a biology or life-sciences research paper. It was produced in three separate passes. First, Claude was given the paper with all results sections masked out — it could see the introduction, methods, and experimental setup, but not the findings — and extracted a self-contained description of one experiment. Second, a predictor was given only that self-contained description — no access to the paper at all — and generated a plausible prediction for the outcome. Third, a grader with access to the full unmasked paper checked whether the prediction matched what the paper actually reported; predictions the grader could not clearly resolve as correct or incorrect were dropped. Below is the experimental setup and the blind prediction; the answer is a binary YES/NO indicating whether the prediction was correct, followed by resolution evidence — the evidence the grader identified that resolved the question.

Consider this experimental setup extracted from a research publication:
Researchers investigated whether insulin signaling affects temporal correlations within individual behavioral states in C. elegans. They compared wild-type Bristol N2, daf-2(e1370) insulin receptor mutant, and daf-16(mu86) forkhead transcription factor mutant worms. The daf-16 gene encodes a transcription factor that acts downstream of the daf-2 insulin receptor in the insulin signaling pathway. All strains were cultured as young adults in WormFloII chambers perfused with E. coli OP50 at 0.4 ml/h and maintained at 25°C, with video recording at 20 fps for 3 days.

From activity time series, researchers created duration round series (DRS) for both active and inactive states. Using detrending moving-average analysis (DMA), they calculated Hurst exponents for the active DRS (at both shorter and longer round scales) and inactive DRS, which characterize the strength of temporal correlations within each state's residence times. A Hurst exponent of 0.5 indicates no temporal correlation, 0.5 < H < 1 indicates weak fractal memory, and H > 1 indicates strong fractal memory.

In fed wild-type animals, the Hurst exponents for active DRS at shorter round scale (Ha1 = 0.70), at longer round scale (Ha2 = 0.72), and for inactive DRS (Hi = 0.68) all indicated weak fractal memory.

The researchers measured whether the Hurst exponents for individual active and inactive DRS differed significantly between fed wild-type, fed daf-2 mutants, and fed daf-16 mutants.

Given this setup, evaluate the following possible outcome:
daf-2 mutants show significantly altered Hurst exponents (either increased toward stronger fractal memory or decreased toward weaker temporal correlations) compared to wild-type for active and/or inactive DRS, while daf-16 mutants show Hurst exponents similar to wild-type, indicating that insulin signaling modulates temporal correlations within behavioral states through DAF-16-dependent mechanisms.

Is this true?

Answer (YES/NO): NO